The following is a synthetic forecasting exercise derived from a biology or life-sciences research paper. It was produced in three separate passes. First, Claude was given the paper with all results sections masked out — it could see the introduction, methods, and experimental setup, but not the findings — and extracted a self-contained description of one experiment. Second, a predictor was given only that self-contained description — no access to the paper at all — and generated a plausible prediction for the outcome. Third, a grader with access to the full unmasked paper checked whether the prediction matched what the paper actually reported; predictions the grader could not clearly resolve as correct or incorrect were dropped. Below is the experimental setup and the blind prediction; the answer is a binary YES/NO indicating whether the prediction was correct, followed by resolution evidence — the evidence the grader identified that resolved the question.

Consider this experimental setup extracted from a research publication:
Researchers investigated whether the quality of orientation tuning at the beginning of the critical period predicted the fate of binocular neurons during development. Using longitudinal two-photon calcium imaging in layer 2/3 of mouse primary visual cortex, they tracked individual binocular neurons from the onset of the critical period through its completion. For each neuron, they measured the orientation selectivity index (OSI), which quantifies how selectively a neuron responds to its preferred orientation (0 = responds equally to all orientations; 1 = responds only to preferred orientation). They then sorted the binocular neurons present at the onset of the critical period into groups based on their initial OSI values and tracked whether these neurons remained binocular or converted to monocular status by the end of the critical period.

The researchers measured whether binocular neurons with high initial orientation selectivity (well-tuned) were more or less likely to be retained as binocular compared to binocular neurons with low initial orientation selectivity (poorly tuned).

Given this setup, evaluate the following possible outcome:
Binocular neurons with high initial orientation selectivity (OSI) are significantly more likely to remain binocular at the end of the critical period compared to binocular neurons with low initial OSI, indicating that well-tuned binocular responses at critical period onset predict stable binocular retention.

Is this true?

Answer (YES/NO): YES